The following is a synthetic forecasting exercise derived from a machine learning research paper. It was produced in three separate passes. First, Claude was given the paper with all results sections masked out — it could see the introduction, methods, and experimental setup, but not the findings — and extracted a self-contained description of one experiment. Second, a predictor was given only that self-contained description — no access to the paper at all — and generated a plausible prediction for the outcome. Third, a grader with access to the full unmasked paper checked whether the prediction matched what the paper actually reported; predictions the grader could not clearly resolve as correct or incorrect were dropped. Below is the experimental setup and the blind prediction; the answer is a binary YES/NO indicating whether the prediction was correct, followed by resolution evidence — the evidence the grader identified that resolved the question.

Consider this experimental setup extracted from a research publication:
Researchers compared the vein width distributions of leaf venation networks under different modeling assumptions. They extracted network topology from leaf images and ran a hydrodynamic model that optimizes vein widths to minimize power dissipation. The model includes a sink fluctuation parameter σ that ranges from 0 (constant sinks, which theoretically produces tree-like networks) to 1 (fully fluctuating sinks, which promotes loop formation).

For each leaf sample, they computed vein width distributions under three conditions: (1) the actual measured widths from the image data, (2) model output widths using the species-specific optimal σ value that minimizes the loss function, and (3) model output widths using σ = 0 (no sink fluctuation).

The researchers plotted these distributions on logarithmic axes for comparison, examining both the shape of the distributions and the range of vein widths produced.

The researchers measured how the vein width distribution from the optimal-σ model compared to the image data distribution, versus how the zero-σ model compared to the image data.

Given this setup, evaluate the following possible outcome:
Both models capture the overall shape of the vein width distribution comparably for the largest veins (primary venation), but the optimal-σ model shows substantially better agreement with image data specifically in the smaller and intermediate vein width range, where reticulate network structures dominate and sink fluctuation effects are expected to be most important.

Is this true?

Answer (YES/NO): NO